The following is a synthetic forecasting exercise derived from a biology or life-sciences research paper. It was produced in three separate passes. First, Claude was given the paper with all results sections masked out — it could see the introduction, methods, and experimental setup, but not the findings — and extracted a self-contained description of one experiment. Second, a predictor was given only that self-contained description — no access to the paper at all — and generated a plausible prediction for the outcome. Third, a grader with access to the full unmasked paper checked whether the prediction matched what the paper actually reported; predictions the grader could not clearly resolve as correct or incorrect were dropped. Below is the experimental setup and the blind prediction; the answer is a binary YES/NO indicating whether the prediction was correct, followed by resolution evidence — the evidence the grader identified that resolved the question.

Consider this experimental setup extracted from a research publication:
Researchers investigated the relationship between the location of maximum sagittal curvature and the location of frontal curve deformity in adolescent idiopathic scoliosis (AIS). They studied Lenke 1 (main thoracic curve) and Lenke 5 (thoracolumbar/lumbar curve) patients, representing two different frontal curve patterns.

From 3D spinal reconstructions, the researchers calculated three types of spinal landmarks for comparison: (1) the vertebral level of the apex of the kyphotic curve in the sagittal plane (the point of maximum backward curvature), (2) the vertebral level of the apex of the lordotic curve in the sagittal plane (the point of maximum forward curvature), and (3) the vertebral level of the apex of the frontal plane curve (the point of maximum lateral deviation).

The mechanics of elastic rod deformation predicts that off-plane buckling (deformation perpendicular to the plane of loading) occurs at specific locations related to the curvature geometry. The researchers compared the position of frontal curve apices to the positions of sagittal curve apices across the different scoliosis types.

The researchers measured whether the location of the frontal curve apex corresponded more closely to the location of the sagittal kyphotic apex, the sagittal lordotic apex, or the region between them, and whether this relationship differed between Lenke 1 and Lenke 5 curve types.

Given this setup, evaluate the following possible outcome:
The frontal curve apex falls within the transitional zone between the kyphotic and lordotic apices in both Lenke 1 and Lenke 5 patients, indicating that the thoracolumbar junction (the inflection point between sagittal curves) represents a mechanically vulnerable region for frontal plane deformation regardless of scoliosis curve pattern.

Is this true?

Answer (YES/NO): NO